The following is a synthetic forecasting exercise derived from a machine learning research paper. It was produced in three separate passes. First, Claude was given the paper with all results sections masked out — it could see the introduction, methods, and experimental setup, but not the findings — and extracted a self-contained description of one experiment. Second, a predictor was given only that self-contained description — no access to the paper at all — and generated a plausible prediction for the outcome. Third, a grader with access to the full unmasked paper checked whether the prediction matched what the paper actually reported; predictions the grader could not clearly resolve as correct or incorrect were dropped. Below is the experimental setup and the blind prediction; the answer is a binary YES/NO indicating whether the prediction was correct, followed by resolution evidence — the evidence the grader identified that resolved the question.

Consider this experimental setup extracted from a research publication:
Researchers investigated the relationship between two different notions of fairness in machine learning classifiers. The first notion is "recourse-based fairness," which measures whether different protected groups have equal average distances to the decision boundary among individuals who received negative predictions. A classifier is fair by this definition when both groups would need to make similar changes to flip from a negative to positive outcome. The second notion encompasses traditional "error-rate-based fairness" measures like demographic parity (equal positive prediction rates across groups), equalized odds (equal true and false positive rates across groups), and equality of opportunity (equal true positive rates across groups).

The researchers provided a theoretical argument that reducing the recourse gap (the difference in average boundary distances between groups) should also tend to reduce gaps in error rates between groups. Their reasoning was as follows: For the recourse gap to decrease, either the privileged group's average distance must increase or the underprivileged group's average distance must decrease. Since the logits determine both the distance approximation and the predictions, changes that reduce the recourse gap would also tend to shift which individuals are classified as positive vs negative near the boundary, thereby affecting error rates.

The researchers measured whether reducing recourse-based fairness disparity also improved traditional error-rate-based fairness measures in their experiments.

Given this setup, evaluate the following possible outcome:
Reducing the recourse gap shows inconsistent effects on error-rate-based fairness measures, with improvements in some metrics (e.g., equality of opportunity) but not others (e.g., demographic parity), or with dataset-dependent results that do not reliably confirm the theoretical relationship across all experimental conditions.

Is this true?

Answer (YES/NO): NO